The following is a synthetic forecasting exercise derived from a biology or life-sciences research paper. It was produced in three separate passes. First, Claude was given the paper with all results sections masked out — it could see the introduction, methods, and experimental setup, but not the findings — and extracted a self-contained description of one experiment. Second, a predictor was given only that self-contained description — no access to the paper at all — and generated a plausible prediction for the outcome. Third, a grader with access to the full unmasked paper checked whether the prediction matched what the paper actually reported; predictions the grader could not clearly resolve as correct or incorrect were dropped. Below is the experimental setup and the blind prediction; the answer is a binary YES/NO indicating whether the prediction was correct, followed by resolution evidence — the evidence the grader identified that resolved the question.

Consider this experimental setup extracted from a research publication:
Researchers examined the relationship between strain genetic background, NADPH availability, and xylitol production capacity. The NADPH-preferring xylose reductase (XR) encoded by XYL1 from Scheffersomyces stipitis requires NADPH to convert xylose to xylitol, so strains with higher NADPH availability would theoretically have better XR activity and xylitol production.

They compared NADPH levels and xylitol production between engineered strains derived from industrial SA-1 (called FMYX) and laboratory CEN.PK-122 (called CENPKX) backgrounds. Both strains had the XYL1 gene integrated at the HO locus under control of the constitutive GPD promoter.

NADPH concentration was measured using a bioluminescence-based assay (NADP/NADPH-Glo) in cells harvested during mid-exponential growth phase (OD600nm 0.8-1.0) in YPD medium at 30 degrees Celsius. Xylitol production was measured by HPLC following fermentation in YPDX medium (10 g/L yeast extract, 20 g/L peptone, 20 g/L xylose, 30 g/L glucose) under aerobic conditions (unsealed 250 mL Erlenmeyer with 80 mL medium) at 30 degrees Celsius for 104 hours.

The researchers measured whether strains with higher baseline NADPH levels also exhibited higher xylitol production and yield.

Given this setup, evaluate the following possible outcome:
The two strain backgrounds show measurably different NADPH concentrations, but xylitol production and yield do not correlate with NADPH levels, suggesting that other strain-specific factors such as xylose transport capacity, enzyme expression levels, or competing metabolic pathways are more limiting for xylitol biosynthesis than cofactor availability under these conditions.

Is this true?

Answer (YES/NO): NO